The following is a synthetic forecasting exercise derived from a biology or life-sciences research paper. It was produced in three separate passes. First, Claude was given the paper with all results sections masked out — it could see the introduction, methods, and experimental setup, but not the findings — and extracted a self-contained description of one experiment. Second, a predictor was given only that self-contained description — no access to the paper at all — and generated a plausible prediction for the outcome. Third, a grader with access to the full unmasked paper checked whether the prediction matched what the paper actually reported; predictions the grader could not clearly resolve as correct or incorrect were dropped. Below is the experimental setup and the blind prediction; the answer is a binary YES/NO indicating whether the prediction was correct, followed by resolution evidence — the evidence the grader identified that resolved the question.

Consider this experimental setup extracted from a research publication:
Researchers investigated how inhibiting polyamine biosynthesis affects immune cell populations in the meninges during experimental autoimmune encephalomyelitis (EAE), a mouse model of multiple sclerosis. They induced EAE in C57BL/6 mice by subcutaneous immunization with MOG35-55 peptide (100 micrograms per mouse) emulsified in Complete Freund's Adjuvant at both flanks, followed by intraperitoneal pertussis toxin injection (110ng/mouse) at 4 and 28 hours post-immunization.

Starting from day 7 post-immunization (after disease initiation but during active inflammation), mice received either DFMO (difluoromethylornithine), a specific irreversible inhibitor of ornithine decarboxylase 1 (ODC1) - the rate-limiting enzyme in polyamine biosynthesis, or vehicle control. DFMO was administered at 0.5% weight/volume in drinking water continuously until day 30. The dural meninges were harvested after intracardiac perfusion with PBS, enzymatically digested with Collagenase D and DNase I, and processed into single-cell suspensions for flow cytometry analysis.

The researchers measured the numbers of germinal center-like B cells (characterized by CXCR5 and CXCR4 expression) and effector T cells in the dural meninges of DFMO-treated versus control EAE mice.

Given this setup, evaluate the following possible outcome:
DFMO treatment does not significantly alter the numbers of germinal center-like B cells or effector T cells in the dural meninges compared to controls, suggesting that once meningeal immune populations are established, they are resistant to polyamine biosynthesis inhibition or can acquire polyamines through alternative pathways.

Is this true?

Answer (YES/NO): NO